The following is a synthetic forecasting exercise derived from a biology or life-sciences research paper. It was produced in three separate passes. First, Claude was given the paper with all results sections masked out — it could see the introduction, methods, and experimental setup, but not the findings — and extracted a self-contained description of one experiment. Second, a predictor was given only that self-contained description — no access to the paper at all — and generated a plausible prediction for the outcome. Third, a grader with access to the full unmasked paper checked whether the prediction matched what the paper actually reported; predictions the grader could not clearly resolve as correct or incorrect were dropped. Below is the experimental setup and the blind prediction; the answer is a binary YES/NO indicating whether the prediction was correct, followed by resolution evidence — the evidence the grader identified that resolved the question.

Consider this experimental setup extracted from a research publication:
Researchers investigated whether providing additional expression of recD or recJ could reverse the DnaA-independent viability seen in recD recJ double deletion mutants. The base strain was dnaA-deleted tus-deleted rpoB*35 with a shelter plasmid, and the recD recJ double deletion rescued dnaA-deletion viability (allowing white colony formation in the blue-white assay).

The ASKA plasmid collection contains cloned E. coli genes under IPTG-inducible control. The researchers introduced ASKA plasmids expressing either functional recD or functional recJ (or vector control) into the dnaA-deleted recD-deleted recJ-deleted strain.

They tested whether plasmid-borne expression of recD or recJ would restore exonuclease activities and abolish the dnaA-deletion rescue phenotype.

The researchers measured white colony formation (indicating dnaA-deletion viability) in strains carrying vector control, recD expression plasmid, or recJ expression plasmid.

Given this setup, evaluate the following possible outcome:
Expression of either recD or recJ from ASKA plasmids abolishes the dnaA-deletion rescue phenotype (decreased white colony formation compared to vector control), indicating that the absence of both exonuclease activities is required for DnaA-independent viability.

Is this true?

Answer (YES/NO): YES